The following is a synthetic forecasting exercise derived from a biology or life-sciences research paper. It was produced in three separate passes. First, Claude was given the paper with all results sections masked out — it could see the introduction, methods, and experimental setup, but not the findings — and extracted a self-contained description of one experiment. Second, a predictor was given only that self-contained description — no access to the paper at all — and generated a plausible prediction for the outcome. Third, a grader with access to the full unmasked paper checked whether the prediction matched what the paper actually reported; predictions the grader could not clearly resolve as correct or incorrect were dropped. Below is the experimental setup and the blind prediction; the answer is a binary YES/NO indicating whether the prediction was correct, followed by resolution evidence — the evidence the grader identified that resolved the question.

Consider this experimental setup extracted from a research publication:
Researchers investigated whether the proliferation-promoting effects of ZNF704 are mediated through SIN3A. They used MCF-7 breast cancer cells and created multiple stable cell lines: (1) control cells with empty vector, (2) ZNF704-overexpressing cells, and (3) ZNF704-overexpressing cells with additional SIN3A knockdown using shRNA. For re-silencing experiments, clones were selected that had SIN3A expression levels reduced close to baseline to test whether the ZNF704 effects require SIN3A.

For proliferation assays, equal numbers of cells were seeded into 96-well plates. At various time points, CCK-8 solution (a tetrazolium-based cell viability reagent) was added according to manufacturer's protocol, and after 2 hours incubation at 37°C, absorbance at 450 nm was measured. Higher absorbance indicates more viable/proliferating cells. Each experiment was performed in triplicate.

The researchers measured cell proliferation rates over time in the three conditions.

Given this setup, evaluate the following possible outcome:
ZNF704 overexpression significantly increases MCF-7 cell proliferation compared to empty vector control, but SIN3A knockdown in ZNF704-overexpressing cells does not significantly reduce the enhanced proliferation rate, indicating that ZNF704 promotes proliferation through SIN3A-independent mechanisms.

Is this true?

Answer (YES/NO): NO